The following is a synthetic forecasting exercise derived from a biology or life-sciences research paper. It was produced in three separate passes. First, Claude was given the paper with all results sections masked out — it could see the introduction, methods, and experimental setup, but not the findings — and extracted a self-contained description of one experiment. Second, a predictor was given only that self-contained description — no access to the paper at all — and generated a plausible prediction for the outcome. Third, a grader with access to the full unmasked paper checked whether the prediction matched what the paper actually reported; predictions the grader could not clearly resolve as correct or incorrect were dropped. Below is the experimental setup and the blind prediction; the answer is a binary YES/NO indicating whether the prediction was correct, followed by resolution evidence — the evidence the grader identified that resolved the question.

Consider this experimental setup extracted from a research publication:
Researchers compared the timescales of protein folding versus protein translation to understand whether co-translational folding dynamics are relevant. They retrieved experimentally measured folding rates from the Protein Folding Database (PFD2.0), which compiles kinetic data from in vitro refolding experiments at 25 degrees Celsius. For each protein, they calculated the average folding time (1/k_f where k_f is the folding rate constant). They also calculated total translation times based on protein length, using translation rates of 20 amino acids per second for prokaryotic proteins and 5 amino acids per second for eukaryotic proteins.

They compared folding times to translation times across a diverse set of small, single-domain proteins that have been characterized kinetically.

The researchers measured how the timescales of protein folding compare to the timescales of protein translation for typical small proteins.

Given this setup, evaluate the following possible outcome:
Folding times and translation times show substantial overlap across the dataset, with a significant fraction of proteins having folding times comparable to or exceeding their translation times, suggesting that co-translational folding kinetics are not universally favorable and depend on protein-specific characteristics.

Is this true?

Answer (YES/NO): NO